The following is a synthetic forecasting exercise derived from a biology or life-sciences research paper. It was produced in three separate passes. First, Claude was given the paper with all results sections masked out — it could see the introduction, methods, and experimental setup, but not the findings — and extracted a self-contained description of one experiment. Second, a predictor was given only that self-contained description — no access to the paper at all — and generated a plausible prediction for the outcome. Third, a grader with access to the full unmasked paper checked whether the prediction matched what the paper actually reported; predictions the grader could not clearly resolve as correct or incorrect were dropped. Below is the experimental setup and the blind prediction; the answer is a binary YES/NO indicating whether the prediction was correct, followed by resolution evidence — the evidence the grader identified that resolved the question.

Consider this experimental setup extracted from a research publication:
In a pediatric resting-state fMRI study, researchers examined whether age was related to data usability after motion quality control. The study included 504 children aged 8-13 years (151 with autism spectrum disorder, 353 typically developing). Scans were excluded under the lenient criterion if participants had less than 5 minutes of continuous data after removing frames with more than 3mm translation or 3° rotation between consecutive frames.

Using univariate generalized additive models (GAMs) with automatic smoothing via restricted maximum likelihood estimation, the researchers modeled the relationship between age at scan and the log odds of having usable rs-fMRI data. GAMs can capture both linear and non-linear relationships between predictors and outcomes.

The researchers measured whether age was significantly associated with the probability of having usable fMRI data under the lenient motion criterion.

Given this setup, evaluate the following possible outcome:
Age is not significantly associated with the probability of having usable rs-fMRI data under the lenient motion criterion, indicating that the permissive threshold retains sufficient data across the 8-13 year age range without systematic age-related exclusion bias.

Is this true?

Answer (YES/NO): NO